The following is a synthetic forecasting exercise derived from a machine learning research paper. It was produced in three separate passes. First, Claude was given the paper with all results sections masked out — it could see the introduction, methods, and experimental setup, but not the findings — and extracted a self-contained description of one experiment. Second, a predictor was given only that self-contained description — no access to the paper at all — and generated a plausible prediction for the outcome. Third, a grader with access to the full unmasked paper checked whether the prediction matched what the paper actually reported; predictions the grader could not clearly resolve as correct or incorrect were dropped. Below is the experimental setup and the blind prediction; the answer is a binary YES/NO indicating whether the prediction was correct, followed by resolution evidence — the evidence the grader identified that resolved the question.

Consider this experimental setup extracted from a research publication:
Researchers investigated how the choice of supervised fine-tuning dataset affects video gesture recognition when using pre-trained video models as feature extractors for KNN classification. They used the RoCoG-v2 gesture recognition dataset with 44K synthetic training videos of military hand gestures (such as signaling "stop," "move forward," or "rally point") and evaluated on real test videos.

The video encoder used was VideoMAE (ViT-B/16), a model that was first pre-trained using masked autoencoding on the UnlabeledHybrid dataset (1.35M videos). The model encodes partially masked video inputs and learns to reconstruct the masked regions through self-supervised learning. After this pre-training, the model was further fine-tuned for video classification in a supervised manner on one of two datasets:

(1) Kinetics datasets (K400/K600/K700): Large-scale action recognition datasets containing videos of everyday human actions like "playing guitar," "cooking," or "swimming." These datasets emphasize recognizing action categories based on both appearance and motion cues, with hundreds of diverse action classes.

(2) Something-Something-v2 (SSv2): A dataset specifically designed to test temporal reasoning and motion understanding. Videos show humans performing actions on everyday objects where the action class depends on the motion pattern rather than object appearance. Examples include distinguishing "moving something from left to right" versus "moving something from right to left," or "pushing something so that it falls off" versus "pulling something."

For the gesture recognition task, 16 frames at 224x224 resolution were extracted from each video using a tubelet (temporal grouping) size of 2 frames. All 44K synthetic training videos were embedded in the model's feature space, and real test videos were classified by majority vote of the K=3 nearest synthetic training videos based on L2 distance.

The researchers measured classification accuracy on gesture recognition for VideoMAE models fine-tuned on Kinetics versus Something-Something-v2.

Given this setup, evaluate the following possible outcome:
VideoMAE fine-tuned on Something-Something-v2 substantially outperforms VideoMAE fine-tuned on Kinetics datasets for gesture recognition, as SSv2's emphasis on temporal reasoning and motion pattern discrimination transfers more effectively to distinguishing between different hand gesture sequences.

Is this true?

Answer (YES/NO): YES